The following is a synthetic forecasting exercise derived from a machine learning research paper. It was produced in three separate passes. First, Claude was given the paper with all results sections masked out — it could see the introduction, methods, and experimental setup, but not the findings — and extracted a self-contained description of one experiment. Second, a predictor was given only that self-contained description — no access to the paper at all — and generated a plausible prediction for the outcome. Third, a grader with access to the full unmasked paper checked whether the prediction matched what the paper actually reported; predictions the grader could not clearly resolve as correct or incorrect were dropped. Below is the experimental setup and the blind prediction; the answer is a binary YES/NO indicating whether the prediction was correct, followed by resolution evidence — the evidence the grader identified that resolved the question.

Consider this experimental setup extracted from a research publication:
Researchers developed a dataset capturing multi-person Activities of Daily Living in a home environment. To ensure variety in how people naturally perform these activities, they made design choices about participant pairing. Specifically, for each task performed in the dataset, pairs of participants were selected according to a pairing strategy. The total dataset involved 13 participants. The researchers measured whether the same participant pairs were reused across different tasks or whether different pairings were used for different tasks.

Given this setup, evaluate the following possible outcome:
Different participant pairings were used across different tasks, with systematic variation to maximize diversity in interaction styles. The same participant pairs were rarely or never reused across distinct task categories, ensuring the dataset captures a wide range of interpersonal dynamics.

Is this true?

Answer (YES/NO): YES